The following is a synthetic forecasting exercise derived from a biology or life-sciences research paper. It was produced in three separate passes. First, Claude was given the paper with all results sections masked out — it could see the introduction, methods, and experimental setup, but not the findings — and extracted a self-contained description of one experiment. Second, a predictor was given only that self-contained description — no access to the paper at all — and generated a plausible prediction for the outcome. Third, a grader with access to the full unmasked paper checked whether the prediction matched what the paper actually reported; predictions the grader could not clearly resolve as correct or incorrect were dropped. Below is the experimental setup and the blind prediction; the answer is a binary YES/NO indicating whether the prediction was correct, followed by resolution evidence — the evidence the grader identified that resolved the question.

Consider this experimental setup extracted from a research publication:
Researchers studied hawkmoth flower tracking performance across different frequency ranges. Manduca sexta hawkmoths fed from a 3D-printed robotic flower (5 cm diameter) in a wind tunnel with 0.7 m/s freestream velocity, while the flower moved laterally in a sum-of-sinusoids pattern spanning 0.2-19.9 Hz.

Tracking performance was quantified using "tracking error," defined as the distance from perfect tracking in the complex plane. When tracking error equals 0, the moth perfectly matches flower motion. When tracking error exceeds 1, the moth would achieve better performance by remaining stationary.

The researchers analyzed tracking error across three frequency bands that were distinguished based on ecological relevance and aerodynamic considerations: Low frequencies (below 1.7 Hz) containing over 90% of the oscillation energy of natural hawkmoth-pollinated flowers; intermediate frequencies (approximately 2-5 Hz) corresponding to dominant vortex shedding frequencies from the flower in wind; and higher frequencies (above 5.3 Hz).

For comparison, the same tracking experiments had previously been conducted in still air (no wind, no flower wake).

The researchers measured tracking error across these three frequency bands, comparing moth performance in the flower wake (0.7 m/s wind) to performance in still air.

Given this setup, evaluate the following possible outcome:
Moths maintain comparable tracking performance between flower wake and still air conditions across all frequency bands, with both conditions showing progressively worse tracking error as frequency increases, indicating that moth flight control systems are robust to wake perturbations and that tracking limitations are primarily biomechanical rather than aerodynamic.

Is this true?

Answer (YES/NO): NO